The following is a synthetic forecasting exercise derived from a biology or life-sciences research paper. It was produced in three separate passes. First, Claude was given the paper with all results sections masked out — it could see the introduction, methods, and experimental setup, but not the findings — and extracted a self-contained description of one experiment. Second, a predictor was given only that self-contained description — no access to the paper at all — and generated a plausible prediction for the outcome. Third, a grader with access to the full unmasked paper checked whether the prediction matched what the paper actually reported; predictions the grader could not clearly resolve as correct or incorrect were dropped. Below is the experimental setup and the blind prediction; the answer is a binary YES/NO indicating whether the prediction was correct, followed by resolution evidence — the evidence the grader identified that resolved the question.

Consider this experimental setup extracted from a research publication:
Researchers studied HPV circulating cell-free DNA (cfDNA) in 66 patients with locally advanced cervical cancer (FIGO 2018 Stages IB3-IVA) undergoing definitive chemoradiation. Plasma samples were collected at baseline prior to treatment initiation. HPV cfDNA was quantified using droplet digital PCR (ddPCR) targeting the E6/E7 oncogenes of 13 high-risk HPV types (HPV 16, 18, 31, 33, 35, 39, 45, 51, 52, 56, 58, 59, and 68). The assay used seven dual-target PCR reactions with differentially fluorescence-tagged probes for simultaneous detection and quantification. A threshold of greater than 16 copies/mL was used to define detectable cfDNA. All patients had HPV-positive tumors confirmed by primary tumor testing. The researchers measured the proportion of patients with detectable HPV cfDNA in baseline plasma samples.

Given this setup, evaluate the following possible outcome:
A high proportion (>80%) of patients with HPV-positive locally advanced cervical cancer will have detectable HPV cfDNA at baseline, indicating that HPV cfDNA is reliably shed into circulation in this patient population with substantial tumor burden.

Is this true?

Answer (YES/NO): NO